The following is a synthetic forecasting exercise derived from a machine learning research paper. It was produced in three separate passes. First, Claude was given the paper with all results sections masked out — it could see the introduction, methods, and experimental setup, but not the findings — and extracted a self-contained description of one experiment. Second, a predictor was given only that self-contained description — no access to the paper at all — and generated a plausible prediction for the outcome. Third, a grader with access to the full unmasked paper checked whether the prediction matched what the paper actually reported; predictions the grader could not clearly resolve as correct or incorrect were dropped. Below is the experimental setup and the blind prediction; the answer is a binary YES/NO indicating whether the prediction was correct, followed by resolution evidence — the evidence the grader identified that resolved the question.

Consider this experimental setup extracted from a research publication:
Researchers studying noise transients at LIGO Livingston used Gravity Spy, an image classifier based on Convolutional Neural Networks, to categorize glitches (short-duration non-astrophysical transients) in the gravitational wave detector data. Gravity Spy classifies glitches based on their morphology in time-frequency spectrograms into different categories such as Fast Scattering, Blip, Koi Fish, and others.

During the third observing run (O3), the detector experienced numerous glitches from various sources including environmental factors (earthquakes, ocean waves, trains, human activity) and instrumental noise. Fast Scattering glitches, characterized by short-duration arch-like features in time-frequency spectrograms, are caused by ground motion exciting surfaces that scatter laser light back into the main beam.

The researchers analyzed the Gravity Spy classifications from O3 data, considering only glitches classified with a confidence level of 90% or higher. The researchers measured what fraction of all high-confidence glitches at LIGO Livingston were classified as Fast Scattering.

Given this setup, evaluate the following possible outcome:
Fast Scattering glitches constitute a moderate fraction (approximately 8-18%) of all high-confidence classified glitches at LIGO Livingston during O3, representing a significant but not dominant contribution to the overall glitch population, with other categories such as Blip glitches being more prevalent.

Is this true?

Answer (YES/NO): NO